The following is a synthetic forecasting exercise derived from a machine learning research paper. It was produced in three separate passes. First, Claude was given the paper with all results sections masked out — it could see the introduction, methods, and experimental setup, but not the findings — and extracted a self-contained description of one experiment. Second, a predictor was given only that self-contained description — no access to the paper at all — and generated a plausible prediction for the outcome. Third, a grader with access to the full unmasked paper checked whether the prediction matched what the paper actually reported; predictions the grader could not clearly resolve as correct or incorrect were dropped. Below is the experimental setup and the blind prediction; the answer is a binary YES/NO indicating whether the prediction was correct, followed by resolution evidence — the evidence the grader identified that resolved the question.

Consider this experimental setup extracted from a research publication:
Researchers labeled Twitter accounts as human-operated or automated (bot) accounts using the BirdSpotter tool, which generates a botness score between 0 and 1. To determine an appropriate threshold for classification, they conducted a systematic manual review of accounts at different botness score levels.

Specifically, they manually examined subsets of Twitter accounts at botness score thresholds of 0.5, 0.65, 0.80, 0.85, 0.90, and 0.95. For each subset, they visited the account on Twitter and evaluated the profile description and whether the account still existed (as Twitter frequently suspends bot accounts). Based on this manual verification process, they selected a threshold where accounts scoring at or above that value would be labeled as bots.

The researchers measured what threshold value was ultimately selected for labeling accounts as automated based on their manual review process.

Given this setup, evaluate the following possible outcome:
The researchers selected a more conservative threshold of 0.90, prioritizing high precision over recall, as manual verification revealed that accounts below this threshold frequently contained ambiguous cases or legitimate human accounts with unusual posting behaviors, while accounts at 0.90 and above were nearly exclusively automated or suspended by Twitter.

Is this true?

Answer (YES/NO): NO